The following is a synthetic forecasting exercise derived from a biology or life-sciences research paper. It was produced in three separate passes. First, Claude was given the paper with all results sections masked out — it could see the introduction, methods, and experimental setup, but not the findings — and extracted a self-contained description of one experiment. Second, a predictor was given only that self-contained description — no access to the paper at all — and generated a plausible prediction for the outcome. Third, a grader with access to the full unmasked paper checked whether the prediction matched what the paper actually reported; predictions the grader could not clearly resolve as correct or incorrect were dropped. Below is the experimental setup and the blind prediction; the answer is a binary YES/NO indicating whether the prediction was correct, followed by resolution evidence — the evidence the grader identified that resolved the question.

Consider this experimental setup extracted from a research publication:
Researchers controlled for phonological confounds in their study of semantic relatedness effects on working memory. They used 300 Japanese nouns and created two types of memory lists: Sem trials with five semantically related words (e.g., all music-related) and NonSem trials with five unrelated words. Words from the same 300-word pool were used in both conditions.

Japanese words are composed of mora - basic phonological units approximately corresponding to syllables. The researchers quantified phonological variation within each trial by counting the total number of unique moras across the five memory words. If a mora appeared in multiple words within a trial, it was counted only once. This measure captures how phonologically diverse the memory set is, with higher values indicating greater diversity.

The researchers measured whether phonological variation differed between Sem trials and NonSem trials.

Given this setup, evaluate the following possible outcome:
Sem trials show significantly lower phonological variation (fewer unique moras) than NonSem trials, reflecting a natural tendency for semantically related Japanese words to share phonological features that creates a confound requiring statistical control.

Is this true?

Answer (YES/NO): NO